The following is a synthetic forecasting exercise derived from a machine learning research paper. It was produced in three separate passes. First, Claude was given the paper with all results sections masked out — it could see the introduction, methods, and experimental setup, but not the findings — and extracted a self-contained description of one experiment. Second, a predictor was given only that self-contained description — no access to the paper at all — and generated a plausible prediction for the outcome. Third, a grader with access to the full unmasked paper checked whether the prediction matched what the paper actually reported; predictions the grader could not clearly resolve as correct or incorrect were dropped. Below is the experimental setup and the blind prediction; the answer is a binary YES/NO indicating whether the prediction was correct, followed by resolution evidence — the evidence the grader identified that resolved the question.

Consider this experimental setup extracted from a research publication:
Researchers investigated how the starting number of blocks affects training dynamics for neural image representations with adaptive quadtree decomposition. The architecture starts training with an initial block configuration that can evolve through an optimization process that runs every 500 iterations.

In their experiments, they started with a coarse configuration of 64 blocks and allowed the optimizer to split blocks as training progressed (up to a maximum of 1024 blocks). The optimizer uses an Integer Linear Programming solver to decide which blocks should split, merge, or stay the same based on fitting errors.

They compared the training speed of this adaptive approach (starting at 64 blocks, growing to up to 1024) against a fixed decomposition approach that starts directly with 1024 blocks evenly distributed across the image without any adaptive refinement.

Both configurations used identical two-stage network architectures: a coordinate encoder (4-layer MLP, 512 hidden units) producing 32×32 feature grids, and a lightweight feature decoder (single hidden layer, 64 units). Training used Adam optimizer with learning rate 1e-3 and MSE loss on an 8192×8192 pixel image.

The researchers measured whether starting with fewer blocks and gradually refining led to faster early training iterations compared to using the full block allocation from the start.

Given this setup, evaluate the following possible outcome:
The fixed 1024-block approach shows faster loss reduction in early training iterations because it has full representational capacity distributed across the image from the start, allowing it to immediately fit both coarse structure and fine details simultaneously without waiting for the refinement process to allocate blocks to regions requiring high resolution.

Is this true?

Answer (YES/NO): NO